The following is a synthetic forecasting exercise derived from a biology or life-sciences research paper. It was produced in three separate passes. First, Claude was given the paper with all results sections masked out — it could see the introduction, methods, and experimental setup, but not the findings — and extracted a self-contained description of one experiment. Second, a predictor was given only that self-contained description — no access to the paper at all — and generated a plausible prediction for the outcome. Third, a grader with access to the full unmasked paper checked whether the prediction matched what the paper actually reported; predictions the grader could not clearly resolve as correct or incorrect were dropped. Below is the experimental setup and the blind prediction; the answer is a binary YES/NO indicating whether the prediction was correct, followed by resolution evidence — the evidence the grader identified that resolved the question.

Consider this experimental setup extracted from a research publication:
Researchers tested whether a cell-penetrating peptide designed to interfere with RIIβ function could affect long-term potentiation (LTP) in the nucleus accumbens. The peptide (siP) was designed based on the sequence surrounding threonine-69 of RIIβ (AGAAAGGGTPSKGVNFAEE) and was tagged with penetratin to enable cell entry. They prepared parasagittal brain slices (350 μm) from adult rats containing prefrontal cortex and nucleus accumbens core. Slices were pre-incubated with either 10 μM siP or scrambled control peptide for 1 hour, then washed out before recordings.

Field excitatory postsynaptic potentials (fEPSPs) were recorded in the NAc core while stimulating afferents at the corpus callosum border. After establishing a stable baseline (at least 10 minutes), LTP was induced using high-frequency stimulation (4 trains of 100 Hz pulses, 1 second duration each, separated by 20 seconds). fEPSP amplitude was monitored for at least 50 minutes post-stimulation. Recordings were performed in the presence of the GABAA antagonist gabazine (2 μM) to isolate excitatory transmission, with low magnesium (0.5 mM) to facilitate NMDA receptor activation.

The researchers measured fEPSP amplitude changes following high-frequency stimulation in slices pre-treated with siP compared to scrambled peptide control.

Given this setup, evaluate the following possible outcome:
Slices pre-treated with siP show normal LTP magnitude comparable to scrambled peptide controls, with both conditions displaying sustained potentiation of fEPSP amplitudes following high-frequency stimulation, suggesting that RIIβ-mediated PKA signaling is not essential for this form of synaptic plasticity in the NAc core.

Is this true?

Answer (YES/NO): NO